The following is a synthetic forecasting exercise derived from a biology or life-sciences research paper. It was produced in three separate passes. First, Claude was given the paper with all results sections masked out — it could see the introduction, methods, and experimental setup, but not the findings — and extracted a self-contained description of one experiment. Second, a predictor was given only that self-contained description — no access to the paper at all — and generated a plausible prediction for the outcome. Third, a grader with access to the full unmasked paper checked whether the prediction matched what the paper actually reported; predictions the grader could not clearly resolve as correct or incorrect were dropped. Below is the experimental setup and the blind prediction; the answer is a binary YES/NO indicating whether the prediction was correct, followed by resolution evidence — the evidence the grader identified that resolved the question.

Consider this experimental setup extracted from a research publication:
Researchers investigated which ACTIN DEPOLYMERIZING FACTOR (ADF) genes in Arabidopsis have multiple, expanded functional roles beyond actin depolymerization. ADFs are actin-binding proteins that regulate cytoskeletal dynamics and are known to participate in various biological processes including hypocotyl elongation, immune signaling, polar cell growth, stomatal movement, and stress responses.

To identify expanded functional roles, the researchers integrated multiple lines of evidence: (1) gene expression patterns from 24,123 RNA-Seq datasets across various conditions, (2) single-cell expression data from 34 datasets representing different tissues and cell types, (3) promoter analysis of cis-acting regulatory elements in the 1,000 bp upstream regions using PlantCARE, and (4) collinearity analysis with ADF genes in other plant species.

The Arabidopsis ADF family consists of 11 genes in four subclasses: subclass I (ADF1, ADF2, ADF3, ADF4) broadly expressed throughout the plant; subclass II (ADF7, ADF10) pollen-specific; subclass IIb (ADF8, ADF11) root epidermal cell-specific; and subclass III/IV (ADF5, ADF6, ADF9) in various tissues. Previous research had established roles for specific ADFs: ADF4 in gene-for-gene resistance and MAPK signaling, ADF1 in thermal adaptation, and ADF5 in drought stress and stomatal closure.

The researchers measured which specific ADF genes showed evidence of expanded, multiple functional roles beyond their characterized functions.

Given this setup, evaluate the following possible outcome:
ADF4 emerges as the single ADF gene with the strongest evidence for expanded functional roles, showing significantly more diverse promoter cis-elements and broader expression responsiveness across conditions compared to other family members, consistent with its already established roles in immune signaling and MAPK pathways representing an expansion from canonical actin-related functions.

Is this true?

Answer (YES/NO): NO